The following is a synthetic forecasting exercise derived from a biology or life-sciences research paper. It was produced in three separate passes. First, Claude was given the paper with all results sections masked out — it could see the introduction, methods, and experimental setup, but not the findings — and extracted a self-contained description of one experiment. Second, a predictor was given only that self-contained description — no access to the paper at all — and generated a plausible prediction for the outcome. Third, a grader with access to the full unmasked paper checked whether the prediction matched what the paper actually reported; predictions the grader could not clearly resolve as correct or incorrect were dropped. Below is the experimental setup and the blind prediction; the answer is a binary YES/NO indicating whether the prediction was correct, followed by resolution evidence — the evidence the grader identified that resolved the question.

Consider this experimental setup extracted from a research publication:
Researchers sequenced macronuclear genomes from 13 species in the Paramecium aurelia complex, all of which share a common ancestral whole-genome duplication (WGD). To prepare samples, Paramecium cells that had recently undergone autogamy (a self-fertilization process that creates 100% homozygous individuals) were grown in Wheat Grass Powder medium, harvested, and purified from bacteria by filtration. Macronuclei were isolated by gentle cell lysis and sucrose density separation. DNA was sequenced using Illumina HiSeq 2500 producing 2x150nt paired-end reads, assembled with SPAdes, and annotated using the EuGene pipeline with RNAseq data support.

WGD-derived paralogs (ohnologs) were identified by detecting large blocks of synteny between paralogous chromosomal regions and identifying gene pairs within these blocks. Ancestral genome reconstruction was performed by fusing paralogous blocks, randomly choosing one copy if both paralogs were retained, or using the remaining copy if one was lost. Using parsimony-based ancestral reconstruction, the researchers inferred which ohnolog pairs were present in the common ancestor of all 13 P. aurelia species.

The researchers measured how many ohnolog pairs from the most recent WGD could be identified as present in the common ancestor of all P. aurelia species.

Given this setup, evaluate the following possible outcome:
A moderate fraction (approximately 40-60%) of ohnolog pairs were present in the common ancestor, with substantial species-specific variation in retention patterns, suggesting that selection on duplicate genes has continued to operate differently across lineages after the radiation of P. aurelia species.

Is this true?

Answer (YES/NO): YES